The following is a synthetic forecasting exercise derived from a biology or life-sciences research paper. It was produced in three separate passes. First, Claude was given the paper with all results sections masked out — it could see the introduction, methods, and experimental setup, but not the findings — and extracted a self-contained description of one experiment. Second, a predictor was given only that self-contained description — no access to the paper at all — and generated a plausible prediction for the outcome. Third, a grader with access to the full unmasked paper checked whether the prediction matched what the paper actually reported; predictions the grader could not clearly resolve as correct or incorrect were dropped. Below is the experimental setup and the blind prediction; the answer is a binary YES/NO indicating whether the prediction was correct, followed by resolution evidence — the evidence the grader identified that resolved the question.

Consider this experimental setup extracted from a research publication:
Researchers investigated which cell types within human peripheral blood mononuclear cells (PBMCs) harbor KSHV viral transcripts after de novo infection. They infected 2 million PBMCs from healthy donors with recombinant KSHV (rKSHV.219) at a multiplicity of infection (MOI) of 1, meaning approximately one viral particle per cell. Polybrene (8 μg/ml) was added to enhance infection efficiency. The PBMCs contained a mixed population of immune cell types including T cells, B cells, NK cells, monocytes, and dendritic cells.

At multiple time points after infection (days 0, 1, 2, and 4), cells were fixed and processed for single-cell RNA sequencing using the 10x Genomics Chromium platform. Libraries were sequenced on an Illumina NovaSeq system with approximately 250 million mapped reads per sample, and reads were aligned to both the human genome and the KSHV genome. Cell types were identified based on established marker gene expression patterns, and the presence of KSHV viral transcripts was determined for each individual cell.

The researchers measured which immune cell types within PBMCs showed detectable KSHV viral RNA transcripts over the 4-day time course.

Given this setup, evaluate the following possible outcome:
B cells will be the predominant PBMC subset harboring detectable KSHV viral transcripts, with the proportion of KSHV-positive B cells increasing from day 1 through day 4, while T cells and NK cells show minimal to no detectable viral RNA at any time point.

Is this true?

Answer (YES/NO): NO